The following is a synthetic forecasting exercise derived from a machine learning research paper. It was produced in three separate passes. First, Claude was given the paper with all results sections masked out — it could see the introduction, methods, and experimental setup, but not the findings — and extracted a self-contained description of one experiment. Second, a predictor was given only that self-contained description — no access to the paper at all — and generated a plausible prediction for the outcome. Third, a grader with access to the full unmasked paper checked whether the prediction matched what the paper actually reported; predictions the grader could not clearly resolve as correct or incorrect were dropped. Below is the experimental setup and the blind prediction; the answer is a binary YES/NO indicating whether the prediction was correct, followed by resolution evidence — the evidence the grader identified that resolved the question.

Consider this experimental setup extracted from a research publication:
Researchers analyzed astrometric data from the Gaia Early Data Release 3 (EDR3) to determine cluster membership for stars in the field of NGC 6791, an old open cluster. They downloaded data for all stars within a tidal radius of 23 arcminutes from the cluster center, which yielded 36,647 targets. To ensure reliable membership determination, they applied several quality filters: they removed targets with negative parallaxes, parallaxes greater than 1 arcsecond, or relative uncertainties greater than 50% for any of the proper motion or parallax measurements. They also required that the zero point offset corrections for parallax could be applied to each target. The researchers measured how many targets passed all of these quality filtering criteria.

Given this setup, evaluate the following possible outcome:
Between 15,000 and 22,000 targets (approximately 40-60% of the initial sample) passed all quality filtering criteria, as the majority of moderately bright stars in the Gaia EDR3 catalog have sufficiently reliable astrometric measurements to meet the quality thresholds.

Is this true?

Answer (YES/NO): NO